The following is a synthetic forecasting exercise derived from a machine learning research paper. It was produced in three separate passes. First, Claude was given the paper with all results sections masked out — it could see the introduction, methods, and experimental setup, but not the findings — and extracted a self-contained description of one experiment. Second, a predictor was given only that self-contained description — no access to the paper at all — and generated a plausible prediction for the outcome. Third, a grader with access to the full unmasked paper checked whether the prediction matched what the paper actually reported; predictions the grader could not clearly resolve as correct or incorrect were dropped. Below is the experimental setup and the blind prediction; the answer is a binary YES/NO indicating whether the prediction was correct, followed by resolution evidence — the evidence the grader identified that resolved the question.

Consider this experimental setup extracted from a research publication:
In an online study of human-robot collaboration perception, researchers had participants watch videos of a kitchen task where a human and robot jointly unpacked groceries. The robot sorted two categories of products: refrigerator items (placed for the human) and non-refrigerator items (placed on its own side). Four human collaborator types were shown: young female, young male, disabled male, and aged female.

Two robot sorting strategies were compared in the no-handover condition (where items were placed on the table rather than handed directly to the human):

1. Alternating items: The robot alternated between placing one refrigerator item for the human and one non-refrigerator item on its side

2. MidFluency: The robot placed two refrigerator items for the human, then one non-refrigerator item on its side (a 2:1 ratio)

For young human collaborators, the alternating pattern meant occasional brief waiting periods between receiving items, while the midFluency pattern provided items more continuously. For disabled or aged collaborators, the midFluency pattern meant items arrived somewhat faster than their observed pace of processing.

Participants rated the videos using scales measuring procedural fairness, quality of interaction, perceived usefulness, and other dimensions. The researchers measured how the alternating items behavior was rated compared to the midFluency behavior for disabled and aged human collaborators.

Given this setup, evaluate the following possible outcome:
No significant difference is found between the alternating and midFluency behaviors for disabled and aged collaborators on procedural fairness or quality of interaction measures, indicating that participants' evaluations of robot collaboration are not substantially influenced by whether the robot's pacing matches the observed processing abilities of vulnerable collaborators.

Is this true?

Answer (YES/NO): YES